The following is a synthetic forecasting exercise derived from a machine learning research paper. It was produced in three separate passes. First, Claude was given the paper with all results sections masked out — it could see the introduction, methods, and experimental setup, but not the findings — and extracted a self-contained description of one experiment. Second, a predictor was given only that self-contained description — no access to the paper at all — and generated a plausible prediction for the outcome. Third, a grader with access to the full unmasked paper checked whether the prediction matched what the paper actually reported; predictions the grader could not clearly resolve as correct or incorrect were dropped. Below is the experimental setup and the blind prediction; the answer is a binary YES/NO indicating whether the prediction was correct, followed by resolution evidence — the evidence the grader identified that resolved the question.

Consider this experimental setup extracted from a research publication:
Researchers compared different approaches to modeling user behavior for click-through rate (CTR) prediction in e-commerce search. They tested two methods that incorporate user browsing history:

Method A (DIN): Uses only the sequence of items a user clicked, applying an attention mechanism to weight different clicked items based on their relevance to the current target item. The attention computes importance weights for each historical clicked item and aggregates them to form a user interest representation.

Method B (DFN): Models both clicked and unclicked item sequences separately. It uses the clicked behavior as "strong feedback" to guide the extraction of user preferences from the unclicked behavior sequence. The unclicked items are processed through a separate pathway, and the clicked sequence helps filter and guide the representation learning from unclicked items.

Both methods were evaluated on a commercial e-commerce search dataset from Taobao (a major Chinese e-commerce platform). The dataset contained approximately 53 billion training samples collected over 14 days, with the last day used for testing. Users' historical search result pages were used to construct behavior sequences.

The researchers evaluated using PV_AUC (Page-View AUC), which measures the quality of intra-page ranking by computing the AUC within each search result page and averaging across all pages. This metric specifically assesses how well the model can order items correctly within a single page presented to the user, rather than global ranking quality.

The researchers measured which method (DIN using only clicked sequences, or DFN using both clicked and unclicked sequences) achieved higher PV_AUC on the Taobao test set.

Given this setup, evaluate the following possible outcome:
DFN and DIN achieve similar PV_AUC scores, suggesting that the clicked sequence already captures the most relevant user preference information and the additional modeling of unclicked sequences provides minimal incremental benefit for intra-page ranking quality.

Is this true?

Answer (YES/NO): NO